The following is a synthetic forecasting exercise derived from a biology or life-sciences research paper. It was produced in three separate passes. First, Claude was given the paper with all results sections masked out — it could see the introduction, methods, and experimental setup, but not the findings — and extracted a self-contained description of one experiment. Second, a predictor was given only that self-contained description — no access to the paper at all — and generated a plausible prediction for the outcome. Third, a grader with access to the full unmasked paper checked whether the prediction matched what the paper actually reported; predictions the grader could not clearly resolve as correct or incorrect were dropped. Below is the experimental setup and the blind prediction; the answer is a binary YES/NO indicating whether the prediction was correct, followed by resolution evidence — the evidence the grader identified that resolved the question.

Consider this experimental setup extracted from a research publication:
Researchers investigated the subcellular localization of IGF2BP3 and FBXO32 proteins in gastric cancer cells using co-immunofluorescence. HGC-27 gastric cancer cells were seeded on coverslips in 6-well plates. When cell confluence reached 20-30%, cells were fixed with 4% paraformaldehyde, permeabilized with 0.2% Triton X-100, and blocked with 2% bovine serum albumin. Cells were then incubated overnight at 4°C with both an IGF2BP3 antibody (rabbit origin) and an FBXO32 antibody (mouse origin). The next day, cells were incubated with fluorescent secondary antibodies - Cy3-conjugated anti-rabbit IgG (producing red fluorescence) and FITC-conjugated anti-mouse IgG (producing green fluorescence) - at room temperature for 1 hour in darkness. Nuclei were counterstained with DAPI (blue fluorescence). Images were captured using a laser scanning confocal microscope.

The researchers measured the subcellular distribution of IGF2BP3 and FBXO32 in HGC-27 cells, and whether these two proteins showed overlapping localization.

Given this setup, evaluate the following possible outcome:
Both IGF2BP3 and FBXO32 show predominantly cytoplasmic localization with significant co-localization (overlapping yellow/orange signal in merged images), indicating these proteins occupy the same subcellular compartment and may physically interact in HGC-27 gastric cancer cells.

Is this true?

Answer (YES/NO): NO